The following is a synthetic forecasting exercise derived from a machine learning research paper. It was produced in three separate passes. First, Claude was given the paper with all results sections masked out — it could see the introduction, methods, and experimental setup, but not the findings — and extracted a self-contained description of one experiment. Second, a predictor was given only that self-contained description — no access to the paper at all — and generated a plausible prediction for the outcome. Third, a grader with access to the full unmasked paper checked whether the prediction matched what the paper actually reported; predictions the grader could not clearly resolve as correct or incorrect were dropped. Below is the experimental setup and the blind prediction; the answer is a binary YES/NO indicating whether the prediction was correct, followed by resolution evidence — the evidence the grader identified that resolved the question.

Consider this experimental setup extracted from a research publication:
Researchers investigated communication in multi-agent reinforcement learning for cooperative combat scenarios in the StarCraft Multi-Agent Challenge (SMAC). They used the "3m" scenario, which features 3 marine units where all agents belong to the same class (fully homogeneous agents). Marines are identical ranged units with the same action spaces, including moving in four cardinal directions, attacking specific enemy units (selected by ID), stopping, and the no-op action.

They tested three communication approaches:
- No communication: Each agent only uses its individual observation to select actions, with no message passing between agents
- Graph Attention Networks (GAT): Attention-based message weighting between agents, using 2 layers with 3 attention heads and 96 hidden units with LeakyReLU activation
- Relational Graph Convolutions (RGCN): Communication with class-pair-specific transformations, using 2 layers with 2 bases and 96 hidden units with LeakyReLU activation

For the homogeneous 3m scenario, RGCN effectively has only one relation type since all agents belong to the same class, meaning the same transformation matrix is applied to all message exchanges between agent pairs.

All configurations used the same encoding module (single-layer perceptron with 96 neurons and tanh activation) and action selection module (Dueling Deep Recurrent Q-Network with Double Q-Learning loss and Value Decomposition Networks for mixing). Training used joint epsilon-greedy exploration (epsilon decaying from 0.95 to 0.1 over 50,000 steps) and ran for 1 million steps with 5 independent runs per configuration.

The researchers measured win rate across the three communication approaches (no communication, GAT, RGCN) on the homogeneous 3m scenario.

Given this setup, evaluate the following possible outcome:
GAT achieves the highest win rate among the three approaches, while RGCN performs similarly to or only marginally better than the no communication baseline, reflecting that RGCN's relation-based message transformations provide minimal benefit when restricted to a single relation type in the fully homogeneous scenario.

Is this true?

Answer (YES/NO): NO